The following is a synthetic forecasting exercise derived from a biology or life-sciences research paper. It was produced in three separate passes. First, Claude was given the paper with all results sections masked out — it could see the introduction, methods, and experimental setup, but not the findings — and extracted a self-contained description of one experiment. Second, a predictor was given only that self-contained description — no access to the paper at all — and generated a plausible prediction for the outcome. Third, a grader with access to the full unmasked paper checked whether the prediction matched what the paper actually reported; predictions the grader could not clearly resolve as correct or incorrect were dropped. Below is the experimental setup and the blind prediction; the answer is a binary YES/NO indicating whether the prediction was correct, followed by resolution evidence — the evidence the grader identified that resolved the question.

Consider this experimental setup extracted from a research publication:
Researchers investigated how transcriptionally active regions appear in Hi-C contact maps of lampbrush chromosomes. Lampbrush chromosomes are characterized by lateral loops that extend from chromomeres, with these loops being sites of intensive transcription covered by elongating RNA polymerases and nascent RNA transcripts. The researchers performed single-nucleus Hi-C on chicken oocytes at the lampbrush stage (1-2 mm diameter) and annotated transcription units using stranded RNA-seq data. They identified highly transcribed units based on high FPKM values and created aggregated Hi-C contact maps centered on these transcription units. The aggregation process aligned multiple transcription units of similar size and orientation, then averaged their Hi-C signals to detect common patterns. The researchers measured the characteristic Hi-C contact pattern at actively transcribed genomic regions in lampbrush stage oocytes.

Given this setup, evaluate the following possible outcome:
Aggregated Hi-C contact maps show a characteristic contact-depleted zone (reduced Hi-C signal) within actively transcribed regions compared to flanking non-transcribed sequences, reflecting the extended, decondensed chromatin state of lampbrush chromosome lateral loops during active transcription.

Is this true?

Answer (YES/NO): NO